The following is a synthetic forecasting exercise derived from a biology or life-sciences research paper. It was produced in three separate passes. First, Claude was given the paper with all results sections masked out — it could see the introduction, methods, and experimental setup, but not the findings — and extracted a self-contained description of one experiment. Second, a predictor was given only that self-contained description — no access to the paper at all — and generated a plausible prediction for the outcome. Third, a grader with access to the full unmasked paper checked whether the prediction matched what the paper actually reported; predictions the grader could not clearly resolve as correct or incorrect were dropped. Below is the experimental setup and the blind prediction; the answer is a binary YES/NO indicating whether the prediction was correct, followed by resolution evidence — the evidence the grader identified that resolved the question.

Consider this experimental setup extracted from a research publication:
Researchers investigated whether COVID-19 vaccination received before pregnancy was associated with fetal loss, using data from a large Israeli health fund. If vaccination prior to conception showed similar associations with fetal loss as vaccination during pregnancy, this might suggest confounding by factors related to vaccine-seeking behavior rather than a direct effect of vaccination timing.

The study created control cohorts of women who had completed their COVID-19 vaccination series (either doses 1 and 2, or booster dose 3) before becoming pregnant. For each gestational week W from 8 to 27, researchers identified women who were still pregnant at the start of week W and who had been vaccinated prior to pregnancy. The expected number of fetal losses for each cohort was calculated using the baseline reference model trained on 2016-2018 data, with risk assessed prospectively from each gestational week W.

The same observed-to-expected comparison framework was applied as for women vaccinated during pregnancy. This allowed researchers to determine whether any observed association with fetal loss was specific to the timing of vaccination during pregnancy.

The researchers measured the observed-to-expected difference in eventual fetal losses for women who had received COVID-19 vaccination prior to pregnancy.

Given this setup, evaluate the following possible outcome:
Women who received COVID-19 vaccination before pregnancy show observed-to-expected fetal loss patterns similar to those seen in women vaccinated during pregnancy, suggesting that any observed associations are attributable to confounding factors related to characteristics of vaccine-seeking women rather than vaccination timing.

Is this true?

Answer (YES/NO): NO